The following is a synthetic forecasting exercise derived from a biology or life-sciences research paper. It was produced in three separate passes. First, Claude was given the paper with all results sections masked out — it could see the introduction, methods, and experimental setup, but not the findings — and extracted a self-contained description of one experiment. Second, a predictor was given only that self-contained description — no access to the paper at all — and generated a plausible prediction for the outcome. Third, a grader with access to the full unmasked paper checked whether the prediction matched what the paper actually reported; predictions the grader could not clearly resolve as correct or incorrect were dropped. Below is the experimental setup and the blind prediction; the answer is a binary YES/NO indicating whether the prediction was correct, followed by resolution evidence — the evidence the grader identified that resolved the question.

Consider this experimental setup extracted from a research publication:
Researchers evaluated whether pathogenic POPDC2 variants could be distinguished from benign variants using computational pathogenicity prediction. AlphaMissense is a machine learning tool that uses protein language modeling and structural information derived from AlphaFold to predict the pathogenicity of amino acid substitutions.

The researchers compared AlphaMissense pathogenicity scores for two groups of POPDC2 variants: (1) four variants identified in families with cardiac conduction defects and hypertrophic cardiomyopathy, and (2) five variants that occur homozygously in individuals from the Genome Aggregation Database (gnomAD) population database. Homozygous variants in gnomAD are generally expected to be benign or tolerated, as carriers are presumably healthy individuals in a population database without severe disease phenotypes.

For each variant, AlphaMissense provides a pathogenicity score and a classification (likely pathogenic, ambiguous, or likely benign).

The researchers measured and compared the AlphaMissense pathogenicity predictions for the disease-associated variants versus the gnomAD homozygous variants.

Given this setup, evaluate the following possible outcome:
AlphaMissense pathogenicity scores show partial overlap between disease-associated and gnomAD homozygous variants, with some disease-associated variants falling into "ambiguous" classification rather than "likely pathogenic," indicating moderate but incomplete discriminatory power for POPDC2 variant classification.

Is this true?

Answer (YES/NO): NO